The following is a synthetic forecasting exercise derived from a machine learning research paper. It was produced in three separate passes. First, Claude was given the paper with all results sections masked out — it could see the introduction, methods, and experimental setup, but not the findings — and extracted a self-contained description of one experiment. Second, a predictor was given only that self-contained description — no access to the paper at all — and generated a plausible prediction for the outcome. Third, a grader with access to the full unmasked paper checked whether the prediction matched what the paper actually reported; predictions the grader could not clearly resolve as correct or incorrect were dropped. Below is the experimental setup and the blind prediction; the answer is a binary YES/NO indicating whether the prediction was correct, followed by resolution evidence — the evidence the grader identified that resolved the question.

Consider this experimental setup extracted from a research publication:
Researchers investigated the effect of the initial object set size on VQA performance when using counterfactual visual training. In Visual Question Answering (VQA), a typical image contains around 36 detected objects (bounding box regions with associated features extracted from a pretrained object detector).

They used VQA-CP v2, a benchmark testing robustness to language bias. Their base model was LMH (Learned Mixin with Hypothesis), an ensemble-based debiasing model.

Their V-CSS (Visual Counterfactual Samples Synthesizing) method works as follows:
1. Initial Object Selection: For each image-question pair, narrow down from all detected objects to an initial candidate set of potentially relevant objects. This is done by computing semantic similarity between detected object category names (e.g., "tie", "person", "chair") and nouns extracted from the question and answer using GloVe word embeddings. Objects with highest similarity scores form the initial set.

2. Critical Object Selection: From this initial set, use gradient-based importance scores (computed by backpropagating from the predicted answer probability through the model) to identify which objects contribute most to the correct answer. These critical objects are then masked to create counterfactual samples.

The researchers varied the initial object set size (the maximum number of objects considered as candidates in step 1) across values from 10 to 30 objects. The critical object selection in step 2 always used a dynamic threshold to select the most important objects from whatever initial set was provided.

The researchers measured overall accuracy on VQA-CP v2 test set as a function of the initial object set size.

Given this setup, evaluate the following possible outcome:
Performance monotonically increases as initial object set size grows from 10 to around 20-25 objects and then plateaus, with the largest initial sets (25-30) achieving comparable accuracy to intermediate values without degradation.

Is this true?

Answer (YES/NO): NO